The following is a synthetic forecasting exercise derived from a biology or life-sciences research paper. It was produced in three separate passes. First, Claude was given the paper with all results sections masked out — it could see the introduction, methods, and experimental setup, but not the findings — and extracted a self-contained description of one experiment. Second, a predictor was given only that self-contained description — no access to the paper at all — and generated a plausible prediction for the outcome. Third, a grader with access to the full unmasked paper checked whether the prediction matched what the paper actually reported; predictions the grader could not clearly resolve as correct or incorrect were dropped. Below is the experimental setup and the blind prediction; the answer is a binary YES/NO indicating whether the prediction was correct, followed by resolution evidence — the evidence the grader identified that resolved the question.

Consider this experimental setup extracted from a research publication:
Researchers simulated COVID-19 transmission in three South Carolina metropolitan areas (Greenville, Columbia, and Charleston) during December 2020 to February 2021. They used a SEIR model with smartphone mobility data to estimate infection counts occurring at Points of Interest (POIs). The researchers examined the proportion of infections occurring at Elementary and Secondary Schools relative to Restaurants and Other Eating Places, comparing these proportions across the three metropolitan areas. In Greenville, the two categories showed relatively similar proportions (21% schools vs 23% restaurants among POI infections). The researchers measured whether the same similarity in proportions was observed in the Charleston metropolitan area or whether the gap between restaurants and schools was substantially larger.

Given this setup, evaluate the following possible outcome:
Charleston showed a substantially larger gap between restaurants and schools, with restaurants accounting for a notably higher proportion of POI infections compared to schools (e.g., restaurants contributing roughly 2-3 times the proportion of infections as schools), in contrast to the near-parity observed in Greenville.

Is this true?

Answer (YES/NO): YES